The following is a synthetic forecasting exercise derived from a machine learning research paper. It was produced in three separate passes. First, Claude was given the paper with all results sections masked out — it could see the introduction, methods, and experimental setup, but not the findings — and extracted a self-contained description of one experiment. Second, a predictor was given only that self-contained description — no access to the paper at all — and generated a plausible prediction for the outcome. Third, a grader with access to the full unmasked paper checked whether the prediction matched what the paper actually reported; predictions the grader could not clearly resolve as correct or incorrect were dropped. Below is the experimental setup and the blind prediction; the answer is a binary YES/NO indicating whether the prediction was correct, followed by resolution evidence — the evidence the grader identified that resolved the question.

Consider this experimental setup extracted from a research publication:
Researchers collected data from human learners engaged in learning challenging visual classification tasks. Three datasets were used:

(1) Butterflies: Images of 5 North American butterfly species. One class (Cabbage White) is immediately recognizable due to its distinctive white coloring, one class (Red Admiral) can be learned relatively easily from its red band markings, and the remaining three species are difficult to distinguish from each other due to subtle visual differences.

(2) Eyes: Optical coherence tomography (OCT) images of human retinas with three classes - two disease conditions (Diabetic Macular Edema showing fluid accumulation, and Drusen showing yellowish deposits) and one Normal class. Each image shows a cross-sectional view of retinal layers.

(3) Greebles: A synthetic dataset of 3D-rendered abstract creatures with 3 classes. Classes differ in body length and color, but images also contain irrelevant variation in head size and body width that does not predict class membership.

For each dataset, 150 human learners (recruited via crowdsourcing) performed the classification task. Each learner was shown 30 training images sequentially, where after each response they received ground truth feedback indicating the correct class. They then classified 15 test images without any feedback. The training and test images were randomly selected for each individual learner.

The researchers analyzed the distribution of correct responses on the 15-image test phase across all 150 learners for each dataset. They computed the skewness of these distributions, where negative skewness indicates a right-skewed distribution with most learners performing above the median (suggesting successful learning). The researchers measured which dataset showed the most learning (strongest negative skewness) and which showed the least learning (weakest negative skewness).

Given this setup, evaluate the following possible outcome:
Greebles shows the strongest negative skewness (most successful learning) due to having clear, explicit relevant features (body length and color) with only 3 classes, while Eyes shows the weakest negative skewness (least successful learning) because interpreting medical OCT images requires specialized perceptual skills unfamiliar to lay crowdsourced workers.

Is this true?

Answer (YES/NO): NO